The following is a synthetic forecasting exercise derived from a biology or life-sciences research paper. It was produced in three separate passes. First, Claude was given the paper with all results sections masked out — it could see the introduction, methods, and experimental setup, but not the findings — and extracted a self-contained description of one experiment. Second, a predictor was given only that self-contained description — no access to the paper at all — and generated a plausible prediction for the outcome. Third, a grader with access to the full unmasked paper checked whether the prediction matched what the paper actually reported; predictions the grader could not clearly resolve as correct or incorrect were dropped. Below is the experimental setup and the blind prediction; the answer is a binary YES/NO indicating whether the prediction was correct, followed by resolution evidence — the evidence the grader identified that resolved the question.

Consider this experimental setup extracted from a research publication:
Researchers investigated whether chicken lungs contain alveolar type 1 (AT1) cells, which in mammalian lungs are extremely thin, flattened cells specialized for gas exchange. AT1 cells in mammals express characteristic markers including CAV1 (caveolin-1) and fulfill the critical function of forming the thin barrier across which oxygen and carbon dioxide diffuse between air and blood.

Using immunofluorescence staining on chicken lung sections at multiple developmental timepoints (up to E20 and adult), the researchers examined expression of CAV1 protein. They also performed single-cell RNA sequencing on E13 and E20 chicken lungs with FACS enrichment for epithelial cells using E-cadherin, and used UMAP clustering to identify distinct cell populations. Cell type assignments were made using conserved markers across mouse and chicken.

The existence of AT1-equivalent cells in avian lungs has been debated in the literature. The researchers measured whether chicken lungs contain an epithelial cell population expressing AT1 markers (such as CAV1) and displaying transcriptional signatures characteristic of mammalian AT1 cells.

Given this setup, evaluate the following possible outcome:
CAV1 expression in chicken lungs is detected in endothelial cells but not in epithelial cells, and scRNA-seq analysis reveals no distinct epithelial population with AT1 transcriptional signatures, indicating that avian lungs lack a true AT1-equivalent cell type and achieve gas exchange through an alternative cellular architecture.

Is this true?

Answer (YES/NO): NO